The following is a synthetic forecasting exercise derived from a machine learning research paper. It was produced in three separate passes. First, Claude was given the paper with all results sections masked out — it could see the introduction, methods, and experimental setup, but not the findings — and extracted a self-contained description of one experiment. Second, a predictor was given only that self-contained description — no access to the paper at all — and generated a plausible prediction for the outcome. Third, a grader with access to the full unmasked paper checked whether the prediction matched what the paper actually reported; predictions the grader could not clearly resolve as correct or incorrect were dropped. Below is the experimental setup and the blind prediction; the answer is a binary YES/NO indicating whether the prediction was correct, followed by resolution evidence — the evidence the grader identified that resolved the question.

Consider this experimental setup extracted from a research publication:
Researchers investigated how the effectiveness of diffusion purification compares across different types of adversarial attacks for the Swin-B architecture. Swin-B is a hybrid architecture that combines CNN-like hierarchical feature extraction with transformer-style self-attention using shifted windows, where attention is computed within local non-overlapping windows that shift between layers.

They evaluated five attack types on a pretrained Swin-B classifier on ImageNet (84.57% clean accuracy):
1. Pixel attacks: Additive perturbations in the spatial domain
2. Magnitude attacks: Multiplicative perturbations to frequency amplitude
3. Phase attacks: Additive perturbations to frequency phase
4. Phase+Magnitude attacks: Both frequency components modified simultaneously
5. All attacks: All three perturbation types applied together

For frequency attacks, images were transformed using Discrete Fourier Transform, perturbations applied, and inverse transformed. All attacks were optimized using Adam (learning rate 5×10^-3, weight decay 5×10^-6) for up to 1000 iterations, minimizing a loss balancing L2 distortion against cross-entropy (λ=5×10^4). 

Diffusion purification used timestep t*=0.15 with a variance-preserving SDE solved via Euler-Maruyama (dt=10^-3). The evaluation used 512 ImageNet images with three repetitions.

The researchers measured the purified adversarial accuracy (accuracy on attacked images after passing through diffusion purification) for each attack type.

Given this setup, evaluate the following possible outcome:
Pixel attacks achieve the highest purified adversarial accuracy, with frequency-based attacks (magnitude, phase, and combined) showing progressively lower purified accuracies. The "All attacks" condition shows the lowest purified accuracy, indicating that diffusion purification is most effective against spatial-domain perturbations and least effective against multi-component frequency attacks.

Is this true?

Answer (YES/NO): NO